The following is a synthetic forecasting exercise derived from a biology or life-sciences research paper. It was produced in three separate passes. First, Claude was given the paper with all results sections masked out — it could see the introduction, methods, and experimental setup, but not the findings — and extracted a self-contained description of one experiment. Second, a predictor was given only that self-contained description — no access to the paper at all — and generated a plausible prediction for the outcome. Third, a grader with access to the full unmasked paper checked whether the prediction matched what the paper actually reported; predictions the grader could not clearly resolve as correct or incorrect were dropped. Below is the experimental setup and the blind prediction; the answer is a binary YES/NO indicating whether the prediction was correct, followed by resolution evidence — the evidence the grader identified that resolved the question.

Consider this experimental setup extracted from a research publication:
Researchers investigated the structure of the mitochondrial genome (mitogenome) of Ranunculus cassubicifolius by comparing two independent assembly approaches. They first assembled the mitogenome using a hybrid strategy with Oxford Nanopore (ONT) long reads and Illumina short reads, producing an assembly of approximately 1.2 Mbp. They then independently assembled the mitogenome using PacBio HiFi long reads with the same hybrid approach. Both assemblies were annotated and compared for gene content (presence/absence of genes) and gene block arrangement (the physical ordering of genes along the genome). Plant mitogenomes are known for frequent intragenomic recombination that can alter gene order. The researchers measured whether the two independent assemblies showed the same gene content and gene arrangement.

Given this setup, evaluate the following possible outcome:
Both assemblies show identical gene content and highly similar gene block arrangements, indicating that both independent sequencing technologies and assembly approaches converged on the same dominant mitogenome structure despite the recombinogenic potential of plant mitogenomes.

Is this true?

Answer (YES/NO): NO